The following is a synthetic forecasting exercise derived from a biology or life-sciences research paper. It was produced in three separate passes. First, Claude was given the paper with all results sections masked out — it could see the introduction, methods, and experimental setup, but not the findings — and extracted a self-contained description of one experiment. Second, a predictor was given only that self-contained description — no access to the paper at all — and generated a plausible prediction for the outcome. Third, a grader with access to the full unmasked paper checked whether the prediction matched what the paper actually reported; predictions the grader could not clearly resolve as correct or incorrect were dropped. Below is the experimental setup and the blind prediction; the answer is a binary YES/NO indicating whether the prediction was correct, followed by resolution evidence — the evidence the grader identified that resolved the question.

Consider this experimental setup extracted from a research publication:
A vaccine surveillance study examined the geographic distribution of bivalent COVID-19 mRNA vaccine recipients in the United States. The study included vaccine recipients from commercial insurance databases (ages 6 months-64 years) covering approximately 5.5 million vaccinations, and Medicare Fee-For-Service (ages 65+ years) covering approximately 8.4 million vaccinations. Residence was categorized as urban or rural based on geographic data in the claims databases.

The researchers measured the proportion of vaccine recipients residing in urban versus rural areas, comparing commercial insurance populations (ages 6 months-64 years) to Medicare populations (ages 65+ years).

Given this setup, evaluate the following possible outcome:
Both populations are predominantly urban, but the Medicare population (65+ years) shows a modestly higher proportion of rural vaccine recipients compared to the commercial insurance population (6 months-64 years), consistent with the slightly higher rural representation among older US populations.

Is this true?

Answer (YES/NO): NO